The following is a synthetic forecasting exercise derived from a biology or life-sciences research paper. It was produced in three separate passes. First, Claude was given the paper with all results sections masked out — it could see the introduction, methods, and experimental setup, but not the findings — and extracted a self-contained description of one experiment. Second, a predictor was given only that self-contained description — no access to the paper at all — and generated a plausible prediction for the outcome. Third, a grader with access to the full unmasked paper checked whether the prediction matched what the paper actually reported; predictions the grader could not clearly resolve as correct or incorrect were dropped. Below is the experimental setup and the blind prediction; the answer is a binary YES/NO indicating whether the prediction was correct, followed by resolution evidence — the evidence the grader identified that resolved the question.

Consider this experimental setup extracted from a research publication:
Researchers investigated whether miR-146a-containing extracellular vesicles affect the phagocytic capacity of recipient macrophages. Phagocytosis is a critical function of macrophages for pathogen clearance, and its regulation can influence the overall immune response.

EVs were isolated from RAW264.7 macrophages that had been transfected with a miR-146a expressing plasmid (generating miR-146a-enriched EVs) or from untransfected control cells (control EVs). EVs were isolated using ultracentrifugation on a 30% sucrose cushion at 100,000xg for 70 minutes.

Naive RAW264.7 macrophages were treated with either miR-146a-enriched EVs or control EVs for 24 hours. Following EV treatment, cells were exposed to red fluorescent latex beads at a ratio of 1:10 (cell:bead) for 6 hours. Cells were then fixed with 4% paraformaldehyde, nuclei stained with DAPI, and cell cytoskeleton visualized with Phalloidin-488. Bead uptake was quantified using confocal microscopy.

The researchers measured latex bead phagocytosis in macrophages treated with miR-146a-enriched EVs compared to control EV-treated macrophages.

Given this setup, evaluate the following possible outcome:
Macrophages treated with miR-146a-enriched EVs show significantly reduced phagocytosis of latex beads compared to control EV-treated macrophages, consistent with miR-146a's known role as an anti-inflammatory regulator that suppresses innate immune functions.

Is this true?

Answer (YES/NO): NO